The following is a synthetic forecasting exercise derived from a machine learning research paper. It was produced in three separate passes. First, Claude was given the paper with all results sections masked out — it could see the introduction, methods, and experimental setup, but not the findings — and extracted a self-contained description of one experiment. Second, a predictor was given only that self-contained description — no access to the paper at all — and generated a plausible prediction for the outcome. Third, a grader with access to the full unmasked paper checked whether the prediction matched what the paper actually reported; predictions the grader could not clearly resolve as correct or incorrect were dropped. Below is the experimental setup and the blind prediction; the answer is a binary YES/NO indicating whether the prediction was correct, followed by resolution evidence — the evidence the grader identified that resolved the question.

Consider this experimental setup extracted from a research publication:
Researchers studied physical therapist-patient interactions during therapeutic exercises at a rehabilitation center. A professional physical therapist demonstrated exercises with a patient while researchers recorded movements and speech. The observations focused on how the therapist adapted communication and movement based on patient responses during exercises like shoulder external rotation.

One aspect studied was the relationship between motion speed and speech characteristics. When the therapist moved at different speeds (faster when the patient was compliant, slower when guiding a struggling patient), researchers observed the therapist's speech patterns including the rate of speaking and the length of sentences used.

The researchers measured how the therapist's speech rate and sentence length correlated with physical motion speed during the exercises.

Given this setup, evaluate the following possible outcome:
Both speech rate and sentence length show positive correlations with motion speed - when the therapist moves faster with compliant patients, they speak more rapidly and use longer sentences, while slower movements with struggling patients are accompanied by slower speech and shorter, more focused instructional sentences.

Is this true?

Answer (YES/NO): NO